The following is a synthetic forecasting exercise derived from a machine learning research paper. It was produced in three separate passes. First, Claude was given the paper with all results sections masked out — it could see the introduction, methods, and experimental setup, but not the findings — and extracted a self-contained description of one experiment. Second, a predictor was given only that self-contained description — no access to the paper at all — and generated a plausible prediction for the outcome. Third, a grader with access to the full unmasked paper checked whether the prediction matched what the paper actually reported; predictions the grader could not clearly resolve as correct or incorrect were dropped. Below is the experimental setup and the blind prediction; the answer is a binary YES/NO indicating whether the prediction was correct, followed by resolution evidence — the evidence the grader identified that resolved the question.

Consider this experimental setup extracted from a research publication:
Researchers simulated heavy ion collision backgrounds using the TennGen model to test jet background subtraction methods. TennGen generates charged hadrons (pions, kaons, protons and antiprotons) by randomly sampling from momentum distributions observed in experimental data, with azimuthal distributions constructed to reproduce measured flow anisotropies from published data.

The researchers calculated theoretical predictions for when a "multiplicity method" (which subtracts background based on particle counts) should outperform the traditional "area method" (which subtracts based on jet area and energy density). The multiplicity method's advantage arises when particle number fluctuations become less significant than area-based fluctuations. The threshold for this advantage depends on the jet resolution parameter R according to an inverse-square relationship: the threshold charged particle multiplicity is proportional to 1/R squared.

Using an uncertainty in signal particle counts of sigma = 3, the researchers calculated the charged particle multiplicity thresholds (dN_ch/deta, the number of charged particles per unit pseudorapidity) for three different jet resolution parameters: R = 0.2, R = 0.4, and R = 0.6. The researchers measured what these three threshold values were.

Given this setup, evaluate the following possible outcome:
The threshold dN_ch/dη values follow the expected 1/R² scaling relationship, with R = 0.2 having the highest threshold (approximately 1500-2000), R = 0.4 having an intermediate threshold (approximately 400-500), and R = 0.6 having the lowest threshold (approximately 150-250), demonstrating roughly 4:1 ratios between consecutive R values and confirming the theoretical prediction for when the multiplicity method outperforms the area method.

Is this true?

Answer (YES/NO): NO